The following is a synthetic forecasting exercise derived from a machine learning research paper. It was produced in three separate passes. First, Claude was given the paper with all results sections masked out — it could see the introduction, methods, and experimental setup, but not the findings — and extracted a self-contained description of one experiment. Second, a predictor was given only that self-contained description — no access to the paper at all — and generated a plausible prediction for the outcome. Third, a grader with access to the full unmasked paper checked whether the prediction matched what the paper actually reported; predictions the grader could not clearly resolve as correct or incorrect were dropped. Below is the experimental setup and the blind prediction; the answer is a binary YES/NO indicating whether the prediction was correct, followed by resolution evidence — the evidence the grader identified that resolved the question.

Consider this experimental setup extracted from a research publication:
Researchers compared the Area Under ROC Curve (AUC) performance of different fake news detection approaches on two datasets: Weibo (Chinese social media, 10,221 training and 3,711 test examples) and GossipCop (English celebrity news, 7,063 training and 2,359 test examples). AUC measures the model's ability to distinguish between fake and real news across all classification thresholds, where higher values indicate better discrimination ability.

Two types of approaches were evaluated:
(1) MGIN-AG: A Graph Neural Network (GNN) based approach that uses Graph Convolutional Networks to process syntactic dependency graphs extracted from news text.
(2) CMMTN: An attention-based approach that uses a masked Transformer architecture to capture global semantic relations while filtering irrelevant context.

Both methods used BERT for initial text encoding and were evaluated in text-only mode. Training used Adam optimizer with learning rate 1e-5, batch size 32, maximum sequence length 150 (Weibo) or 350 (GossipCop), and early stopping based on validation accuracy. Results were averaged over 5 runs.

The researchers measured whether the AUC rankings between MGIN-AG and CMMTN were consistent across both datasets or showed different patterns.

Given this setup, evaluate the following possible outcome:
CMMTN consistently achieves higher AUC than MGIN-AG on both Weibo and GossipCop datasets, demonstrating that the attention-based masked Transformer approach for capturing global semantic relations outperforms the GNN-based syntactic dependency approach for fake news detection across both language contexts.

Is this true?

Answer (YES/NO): NO